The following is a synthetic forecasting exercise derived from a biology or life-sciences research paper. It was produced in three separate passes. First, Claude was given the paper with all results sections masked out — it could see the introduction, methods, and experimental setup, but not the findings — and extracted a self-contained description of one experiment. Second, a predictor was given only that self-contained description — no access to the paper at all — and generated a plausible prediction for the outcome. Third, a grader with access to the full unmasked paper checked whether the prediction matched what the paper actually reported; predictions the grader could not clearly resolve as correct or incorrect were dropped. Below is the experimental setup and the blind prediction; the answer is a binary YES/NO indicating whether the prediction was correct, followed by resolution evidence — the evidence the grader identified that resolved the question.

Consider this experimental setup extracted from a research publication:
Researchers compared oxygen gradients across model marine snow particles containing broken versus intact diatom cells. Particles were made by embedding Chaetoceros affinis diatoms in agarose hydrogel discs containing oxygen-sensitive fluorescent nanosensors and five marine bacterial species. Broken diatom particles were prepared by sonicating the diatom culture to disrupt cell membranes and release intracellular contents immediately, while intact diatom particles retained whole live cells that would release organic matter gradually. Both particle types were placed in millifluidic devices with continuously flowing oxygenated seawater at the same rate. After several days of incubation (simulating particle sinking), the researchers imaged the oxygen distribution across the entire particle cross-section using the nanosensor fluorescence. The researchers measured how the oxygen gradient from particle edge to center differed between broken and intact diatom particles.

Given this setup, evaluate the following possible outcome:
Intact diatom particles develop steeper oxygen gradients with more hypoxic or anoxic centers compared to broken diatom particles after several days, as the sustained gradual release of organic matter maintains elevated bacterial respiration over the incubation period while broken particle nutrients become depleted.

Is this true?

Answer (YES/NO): YES